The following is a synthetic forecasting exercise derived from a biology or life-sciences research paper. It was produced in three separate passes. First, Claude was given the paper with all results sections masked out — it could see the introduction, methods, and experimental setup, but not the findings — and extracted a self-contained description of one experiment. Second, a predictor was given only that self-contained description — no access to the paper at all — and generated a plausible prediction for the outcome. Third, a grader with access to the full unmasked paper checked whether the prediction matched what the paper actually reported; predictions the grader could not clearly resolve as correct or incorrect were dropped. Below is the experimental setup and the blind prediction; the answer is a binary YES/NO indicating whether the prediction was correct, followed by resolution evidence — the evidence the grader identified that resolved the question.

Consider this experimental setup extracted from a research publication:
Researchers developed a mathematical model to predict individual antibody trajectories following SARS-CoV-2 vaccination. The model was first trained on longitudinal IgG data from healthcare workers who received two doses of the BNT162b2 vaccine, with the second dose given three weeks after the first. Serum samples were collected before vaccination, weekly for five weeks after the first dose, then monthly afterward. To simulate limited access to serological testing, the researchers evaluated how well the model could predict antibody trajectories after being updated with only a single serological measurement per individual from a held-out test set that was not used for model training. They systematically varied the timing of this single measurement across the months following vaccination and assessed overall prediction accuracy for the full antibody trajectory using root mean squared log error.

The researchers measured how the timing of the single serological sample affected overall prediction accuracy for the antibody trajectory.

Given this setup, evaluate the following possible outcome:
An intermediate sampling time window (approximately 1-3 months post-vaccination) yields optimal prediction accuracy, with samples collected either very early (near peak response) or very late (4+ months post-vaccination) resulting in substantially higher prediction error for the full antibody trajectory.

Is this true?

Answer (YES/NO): NO